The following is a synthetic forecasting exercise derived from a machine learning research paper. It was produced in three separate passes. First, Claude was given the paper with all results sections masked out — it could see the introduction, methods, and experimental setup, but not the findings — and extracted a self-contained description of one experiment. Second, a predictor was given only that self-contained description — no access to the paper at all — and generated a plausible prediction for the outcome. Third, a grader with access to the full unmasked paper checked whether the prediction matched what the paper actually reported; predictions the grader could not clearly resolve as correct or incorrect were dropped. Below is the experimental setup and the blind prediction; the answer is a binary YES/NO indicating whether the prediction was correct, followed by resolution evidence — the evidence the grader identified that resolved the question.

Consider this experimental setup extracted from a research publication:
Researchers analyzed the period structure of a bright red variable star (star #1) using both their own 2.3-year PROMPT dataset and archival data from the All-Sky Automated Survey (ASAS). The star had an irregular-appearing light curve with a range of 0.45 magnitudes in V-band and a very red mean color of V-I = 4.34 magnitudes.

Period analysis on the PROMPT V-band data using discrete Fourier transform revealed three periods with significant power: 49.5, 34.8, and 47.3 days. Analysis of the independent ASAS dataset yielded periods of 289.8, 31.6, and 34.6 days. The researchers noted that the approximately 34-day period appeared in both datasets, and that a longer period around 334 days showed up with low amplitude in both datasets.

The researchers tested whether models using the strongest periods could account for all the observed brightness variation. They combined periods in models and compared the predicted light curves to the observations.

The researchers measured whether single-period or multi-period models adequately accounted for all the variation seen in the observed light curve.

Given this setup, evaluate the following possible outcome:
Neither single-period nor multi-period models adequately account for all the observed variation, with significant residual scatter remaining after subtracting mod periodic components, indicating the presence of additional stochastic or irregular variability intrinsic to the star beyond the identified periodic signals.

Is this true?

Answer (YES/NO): YES